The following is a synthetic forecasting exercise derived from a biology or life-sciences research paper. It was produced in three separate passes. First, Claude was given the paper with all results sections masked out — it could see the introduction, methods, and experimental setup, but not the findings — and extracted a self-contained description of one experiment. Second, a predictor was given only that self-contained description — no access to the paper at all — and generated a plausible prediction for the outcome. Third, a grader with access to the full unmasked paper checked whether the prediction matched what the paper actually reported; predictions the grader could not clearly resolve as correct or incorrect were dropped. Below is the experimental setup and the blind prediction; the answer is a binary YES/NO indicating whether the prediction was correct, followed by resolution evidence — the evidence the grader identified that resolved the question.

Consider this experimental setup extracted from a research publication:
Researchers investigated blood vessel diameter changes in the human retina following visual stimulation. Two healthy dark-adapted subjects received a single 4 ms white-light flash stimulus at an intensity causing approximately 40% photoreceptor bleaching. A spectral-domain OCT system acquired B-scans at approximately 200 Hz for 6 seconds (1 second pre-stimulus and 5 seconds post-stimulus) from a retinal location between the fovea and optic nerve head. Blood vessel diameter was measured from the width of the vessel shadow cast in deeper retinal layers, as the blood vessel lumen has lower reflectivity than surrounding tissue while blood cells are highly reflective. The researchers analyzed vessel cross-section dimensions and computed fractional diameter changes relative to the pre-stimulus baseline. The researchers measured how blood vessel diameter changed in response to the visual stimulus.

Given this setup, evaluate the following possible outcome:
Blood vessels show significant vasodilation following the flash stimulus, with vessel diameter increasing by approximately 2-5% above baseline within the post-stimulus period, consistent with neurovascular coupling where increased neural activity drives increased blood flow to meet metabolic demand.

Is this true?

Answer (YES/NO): YES